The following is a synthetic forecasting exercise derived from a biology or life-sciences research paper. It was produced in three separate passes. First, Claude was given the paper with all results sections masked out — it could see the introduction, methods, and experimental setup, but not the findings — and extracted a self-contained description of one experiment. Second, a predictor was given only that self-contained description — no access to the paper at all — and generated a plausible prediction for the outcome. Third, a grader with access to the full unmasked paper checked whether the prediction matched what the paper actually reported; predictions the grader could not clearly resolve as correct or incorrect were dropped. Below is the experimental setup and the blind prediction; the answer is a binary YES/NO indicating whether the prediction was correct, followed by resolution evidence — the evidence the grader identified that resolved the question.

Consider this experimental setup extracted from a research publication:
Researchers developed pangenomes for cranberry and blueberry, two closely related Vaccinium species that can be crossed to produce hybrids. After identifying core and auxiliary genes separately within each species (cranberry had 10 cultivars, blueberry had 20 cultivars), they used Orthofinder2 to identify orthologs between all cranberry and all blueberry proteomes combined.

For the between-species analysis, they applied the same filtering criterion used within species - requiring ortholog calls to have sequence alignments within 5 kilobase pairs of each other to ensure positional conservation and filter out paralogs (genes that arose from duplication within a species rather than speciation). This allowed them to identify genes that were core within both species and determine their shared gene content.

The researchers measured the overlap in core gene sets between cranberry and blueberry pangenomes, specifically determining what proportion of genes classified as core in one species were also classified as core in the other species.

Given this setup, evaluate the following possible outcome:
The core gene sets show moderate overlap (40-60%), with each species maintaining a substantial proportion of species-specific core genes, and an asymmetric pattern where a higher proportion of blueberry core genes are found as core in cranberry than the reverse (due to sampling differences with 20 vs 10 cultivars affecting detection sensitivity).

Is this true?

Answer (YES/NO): NO